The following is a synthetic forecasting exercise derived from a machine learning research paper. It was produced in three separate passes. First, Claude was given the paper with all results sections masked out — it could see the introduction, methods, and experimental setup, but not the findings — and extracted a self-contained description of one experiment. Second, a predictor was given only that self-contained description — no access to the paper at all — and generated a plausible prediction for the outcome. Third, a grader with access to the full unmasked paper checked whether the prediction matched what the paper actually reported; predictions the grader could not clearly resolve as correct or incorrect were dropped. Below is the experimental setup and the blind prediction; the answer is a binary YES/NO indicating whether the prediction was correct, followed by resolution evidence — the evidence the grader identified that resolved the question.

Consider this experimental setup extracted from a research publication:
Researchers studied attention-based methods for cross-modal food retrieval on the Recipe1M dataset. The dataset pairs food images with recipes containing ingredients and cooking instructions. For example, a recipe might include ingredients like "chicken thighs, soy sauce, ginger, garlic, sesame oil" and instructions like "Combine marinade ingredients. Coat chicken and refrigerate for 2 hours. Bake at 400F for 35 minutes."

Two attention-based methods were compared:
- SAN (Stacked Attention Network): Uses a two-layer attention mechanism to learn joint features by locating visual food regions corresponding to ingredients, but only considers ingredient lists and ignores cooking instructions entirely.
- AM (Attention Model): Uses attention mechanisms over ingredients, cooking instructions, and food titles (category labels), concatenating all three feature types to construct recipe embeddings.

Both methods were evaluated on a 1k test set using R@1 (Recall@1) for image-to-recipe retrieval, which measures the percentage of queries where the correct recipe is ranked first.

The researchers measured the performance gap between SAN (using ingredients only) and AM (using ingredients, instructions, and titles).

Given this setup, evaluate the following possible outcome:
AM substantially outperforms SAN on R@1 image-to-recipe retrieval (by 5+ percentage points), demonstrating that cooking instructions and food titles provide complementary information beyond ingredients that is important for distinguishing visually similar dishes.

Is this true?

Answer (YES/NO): YES